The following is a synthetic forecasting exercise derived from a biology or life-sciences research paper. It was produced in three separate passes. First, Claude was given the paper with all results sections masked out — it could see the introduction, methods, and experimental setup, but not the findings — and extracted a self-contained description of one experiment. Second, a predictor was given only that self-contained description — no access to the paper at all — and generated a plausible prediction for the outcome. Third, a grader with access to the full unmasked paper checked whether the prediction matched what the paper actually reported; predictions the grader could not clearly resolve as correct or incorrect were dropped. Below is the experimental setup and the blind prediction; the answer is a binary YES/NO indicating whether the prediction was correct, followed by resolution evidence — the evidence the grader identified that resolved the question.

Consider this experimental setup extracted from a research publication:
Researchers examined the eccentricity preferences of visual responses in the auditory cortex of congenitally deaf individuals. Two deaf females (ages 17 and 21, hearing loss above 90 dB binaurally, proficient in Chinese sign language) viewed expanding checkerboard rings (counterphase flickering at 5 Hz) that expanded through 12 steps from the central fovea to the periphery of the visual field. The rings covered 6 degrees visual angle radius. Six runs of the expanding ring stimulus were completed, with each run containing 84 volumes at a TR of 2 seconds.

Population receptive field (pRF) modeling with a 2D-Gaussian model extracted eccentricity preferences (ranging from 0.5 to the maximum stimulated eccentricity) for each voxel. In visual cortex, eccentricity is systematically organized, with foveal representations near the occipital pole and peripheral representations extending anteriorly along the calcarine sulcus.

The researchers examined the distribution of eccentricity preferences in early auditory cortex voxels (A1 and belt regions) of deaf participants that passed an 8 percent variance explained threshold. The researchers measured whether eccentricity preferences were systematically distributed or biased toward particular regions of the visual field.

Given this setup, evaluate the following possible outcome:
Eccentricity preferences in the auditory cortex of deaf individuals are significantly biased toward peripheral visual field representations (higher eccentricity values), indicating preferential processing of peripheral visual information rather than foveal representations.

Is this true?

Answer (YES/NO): NO